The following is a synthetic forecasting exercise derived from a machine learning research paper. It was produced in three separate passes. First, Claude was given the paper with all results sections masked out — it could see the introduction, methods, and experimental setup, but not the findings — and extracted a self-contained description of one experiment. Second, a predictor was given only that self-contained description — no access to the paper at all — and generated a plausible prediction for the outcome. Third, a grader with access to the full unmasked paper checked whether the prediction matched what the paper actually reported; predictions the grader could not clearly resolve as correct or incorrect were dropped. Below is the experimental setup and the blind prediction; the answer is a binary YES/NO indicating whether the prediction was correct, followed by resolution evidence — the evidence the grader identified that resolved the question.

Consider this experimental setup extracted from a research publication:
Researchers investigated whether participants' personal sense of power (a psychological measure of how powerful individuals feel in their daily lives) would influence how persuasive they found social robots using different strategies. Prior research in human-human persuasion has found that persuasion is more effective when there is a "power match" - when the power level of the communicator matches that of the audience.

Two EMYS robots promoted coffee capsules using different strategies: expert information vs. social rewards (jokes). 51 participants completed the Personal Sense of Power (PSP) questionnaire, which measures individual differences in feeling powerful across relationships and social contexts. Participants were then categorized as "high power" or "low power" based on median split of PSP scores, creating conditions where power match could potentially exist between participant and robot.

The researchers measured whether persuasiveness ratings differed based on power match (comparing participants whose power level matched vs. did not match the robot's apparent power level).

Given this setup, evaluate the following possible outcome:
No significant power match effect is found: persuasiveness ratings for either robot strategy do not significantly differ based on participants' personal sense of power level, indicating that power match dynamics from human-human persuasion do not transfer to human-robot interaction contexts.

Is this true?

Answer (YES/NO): YES